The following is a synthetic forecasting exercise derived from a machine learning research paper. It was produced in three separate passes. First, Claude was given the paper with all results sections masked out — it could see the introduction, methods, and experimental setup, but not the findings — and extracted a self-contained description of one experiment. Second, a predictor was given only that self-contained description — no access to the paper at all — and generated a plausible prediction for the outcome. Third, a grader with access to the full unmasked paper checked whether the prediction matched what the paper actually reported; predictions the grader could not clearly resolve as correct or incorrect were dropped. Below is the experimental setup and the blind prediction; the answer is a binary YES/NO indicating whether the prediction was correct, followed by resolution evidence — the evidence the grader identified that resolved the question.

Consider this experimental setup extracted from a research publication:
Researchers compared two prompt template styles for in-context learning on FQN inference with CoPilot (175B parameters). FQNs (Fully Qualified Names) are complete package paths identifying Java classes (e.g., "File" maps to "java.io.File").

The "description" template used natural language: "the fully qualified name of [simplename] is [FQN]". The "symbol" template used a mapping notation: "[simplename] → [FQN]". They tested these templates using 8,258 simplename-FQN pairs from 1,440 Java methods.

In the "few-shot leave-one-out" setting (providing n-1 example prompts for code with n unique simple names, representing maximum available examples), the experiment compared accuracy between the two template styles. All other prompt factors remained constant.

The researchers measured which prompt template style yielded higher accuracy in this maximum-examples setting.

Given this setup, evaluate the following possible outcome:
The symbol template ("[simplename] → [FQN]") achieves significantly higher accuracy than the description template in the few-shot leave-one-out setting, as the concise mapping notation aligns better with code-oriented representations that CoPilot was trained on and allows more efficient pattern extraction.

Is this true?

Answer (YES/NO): YES